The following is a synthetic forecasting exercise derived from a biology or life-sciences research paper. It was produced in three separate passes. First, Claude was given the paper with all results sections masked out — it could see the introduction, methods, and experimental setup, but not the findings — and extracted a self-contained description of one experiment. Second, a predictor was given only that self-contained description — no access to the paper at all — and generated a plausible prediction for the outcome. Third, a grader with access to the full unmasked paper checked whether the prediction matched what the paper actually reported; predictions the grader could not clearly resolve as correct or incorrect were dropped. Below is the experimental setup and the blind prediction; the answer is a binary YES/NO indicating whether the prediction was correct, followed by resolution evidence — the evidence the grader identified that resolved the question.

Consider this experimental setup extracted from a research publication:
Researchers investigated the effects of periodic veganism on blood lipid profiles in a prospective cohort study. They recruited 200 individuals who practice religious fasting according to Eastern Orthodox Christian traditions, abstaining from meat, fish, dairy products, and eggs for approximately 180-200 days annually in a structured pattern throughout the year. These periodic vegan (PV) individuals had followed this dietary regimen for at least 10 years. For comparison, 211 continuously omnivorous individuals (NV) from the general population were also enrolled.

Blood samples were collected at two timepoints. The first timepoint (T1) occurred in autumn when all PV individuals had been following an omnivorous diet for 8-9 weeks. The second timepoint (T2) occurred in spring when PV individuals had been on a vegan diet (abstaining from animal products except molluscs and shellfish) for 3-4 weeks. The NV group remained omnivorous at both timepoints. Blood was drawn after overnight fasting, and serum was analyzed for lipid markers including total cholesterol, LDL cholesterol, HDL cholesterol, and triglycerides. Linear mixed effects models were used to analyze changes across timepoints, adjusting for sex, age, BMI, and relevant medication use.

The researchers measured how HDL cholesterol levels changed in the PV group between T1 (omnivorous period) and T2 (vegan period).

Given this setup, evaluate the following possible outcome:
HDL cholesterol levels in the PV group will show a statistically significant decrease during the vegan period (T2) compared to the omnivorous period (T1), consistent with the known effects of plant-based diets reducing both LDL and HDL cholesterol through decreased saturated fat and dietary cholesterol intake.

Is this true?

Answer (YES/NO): NO